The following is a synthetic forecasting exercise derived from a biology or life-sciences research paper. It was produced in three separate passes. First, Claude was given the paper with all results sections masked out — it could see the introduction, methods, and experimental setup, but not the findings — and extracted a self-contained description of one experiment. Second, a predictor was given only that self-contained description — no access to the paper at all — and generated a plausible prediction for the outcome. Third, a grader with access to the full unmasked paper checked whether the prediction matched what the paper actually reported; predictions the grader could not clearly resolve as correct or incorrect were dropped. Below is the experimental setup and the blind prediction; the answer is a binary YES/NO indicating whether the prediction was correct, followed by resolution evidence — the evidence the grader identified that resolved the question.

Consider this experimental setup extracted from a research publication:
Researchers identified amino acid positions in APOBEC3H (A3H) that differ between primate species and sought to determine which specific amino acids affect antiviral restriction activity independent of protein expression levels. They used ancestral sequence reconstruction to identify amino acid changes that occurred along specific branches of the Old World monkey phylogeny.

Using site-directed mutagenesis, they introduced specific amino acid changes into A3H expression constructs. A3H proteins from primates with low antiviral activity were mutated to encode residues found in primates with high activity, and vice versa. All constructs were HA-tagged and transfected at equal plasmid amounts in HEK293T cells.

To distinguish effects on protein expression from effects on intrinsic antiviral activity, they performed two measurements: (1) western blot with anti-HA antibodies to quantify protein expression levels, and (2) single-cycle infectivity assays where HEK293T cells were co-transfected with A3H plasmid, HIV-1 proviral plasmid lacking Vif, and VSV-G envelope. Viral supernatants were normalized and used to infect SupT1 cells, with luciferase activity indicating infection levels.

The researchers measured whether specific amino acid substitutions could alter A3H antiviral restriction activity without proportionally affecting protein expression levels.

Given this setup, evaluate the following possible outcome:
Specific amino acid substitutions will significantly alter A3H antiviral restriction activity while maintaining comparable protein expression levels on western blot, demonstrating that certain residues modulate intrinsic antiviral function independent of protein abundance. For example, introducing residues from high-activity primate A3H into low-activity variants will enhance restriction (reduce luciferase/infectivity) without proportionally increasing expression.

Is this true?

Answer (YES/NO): YES